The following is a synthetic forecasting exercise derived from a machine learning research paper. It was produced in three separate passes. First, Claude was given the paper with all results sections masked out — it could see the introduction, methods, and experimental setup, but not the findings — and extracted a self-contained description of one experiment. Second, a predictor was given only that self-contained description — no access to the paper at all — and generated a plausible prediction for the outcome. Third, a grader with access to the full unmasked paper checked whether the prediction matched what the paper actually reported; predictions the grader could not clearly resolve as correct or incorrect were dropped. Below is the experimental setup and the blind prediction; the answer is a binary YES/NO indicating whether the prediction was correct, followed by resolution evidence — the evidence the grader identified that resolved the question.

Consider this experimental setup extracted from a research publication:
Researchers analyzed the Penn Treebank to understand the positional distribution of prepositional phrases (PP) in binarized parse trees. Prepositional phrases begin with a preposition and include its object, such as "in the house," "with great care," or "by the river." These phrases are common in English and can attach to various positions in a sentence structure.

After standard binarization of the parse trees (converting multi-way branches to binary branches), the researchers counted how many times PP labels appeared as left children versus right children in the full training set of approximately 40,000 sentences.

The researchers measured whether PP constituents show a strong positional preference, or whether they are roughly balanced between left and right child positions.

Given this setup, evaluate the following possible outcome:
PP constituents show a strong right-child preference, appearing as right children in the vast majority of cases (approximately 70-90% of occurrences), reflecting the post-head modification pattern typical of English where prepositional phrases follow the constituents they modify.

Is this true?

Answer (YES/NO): NO